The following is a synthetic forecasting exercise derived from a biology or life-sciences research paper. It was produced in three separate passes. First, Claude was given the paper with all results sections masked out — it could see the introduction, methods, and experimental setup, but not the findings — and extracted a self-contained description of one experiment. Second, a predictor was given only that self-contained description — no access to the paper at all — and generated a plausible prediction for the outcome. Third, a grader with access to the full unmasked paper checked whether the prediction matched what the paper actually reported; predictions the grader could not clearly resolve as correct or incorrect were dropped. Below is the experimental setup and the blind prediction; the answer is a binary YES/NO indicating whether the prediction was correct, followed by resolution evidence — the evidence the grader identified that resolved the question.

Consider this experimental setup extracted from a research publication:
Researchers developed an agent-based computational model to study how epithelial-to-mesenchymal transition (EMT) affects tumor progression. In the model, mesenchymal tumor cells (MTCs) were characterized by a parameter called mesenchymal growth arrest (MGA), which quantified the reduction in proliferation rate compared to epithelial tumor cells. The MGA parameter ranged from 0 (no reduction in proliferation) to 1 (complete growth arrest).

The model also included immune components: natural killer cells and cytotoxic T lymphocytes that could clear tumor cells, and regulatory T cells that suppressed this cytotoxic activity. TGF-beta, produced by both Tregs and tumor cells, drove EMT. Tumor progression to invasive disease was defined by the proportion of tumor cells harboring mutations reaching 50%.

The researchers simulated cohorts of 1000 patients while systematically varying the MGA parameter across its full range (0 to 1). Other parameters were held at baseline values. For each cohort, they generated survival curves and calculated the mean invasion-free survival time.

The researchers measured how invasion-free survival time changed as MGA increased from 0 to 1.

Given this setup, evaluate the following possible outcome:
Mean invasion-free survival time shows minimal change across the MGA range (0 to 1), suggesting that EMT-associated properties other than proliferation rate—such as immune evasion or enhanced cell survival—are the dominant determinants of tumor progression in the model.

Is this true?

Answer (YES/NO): NO